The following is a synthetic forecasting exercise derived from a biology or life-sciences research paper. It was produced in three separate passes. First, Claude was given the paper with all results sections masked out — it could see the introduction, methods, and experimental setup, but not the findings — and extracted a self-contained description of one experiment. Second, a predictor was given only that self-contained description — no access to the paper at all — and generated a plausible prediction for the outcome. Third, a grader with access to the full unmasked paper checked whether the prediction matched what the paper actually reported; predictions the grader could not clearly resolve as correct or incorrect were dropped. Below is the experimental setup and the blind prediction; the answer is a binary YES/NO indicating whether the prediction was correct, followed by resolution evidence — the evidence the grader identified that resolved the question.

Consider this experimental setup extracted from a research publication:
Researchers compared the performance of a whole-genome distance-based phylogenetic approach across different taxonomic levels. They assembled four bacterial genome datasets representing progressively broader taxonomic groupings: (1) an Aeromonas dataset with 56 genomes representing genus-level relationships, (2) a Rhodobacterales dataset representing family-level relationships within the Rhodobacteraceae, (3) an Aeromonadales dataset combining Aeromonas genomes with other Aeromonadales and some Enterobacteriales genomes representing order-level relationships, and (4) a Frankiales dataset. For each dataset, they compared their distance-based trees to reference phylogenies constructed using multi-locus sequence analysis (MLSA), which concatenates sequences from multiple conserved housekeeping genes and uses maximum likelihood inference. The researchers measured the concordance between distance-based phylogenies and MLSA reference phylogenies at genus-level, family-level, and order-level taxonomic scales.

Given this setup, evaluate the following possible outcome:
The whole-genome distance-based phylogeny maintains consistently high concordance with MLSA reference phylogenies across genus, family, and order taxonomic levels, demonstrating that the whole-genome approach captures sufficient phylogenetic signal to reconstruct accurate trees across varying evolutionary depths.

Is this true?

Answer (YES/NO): NO